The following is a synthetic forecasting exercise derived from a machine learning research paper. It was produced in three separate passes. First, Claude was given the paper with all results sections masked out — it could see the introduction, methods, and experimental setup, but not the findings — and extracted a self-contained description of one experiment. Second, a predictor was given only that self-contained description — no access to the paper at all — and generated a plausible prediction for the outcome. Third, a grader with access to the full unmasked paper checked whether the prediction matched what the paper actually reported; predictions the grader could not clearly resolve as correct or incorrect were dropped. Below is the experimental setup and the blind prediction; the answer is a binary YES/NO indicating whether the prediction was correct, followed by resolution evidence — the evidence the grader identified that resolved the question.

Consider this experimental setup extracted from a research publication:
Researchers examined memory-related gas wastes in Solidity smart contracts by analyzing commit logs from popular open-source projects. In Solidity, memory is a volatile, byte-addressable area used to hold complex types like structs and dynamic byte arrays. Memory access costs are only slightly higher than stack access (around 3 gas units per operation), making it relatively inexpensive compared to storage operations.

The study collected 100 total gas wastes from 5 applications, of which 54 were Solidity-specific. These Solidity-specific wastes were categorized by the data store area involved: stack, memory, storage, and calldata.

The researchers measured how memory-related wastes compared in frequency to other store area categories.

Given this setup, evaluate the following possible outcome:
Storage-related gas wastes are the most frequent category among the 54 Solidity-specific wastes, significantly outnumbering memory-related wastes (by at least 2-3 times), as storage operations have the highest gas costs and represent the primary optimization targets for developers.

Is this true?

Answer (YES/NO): NO